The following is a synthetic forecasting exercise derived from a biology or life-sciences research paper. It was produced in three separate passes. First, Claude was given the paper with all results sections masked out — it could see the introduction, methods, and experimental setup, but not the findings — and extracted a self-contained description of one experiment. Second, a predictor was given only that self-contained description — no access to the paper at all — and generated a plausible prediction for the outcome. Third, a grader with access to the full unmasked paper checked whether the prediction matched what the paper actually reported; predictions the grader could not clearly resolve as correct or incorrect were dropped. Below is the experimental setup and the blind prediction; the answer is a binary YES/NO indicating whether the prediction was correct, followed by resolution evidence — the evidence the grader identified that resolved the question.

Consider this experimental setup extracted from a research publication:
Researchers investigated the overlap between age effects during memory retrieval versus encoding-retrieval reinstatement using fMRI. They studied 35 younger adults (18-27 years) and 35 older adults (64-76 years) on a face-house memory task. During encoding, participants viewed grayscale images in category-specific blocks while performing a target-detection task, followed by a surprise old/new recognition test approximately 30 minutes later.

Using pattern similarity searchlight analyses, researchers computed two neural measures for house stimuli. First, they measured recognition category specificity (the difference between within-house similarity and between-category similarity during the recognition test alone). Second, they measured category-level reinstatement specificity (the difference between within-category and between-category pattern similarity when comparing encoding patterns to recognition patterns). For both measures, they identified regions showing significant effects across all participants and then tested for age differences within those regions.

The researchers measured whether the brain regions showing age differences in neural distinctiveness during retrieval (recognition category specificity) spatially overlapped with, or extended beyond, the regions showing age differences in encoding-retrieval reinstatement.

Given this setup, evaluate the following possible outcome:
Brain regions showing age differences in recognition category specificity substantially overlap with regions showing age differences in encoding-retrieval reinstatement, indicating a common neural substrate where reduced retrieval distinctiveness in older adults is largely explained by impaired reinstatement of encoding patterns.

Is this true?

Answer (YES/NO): NO